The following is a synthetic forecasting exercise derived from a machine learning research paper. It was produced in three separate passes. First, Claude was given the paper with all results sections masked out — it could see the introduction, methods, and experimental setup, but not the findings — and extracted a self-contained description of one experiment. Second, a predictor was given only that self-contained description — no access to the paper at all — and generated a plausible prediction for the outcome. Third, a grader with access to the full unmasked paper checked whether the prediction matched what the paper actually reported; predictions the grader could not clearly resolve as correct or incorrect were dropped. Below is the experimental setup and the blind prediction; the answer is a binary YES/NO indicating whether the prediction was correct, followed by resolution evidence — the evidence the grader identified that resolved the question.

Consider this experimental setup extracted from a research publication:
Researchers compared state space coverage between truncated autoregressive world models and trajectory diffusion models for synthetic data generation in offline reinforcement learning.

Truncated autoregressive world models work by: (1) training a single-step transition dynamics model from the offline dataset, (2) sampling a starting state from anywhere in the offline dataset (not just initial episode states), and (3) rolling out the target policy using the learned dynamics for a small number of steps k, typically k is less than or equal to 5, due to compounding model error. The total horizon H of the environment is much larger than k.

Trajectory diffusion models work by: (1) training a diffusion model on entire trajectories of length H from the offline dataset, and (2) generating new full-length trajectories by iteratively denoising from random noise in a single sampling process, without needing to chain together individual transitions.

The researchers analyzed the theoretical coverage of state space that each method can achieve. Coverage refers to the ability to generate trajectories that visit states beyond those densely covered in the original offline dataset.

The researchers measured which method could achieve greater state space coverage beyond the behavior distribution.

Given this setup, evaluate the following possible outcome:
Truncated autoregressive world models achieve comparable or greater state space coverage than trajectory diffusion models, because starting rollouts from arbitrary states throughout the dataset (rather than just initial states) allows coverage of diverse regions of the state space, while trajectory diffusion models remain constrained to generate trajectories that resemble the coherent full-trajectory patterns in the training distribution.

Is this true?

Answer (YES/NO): NO